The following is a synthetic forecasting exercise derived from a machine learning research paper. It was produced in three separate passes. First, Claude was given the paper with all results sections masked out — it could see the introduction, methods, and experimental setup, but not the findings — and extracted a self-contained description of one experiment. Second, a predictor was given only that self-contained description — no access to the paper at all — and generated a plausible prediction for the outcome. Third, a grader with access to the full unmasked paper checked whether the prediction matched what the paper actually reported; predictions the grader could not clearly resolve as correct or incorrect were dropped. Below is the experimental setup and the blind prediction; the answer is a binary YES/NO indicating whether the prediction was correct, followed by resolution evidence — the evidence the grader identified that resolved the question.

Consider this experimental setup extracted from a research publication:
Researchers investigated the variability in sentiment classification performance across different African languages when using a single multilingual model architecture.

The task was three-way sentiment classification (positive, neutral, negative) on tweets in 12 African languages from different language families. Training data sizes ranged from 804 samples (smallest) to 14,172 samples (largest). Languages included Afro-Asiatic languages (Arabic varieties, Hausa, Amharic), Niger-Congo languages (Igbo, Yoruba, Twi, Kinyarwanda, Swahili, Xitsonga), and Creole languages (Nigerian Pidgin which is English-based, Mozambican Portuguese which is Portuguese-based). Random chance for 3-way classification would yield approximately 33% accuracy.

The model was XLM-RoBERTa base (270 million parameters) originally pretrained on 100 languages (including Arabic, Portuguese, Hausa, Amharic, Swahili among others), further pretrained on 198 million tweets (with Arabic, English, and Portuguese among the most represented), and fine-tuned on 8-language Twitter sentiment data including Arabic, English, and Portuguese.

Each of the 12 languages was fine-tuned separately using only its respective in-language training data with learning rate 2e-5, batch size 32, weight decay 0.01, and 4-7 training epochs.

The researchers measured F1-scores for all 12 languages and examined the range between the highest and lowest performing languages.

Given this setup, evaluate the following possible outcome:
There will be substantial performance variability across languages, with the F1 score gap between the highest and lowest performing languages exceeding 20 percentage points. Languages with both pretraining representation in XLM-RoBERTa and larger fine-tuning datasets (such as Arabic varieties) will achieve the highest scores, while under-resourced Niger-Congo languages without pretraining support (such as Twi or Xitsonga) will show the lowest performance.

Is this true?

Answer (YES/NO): NO